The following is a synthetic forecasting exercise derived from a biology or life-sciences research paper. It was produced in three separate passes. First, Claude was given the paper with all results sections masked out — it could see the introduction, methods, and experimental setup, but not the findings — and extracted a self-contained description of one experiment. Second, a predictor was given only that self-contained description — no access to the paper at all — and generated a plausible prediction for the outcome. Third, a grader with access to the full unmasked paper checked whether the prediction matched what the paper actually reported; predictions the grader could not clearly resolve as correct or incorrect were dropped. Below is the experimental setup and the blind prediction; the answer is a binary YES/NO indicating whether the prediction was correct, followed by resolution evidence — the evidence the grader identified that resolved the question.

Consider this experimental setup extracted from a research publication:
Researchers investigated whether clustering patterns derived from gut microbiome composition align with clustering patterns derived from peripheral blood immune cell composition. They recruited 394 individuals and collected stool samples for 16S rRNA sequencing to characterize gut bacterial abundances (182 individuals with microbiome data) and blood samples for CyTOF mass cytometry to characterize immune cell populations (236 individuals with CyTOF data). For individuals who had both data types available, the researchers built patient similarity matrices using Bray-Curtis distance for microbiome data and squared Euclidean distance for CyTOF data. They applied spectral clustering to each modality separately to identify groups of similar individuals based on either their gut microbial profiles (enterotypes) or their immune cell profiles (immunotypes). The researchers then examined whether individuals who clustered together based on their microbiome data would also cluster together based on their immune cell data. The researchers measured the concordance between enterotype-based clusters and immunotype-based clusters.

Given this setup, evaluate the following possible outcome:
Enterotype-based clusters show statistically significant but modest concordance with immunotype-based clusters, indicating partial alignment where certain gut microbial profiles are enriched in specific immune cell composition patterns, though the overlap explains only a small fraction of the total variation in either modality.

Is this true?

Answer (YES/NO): NO